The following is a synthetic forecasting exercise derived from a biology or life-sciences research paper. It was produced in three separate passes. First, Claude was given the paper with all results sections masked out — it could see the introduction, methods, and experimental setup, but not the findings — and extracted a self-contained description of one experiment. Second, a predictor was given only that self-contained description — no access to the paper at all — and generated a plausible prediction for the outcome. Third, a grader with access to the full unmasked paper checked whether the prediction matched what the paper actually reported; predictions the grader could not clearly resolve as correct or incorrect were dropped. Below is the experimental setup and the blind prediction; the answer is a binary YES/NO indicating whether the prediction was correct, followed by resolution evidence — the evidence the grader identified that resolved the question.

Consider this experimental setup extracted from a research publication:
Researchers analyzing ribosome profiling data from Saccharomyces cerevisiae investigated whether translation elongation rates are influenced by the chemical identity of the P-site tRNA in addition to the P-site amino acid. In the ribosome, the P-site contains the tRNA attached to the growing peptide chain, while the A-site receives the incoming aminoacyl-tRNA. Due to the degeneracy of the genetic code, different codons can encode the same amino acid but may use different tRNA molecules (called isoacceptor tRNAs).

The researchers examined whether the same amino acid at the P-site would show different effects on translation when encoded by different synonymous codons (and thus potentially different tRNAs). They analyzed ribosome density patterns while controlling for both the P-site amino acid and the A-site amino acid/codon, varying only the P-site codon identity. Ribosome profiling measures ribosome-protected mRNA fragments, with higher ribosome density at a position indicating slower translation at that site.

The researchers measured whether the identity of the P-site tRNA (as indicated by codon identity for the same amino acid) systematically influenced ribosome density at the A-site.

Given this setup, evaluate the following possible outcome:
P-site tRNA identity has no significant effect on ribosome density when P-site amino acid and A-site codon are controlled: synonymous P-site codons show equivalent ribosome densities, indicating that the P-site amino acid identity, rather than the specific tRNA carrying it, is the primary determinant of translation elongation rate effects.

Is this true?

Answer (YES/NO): NO